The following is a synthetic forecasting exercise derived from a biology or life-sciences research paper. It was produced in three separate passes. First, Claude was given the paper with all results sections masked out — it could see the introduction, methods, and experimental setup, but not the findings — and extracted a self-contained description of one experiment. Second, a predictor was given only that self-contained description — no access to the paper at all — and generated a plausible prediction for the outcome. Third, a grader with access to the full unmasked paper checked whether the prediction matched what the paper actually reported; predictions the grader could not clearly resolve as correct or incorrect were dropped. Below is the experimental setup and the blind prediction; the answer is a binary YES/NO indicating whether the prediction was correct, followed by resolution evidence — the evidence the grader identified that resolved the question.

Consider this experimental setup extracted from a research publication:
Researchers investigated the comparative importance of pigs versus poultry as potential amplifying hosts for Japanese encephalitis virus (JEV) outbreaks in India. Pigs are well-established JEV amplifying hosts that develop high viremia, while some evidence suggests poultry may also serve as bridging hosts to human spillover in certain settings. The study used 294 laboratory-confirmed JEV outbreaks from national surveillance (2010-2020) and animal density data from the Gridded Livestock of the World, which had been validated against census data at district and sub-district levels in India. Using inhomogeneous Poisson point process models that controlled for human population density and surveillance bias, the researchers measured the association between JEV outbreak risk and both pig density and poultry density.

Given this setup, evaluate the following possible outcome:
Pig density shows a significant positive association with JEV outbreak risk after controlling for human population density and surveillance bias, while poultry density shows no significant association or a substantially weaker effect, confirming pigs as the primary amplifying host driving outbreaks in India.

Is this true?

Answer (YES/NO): YES